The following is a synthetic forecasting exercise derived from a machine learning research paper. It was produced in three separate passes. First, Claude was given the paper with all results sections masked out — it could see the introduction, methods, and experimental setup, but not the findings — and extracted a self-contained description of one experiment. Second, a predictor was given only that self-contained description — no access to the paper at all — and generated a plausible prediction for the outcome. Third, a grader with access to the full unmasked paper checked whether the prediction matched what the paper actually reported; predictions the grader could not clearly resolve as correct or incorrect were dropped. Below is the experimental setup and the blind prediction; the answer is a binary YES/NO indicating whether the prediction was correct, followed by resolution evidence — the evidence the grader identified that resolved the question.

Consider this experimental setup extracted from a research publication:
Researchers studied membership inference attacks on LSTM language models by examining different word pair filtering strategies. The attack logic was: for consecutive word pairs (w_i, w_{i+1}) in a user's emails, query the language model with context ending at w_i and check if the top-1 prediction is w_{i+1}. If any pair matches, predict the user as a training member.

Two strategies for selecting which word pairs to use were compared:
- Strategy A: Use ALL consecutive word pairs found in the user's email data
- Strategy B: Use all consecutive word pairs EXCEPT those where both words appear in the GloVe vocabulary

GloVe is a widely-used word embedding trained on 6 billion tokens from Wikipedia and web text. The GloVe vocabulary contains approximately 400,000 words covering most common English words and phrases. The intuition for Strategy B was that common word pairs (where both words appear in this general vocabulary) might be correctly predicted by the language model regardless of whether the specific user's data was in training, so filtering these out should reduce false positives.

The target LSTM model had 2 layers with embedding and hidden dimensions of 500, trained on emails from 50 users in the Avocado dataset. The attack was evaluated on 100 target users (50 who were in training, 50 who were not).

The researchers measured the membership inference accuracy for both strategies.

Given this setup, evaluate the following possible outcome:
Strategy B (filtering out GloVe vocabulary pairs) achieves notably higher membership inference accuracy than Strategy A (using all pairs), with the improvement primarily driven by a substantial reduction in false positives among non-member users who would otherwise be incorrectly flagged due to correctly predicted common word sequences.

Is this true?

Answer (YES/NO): YES